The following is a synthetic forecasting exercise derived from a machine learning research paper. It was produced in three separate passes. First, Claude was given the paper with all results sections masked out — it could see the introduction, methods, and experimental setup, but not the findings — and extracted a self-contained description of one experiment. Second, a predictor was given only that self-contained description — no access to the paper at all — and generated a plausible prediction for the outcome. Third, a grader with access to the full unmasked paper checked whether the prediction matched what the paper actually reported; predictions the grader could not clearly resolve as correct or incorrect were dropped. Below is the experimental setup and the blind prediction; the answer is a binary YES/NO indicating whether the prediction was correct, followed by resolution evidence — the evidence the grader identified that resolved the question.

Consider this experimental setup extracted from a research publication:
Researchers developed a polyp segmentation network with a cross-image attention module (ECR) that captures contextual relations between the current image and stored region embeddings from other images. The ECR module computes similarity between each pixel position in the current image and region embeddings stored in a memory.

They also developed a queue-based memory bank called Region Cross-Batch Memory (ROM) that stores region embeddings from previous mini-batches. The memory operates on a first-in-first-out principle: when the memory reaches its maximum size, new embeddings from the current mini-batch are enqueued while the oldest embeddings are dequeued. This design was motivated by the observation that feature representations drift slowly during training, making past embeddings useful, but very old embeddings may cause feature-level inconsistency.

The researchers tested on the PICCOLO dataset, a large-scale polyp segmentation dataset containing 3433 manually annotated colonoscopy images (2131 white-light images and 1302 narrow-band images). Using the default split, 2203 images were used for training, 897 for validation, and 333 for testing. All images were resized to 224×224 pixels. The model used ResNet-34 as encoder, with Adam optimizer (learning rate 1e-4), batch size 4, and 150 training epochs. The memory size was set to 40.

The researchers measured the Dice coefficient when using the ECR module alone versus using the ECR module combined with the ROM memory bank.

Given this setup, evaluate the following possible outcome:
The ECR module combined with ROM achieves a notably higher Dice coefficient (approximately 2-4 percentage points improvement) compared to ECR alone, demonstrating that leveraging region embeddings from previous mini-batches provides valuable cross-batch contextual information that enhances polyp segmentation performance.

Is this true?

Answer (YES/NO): YES